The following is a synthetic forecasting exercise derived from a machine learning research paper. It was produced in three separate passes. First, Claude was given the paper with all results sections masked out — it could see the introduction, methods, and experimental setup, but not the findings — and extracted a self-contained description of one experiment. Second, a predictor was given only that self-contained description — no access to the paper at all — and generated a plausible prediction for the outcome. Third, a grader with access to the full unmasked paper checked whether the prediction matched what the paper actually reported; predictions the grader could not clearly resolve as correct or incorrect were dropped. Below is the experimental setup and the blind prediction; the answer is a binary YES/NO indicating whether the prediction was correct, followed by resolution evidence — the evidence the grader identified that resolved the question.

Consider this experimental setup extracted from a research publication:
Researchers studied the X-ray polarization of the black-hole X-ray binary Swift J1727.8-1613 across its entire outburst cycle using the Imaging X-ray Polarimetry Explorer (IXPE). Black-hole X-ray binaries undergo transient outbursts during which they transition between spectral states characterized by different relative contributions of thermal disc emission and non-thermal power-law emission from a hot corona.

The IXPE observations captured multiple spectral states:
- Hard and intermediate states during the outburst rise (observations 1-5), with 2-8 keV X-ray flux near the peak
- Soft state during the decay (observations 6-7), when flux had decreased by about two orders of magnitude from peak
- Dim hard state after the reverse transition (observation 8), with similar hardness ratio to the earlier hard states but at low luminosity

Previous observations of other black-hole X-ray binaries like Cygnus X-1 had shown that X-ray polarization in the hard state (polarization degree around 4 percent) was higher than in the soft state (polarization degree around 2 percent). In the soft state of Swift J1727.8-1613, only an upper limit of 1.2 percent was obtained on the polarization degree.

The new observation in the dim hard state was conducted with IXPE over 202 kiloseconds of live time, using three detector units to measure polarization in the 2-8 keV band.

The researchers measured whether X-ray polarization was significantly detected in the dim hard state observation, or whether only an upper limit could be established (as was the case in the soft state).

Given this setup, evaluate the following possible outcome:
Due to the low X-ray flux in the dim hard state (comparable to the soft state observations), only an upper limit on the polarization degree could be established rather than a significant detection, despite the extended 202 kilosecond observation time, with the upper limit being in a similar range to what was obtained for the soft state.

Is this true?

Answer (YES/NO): NO